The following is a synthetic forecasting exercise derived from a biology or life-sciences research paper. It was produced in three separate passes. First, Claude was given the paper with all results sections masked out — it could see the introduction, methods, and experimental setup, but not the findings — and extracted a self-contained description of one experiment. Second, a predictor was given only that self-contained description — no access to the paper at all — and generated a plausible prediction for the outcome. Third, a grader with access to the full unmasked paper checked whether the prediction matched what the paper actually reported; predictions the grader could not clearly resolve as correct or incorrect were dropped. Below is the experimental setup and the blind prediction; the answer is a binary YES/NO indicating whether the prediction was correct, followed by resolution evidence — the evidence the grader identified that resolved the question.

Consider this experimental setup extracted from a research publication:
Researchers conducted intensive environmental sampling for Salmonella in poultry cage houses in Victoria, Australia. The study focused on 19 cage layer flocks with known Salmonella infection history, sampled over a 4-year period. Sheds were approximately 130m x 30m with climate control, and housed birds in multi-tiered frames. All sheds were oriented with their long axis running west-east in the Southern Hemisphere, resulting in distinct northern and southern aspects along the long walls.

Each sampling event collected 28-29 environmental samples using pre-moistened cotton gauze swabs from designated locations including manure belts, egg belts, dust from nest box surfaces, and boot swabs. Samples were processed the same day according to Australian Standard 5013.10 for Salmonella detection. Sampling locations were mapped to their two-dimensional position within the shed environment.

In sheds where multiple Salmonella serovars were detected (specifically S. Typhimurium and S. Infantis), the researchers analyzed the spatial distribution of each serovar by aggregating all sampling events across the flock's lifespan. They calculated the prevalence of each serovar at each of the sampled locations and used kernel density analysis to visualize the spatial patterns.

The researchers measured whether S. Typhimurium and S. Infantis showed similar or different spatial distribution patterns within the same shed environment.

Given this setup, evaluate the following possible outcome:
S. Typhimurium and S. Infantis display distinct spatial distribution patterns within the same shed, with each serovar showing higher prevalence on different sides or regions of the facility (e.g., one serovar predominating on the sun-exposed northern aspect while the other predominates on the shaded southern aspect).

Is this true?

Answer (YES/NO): YES